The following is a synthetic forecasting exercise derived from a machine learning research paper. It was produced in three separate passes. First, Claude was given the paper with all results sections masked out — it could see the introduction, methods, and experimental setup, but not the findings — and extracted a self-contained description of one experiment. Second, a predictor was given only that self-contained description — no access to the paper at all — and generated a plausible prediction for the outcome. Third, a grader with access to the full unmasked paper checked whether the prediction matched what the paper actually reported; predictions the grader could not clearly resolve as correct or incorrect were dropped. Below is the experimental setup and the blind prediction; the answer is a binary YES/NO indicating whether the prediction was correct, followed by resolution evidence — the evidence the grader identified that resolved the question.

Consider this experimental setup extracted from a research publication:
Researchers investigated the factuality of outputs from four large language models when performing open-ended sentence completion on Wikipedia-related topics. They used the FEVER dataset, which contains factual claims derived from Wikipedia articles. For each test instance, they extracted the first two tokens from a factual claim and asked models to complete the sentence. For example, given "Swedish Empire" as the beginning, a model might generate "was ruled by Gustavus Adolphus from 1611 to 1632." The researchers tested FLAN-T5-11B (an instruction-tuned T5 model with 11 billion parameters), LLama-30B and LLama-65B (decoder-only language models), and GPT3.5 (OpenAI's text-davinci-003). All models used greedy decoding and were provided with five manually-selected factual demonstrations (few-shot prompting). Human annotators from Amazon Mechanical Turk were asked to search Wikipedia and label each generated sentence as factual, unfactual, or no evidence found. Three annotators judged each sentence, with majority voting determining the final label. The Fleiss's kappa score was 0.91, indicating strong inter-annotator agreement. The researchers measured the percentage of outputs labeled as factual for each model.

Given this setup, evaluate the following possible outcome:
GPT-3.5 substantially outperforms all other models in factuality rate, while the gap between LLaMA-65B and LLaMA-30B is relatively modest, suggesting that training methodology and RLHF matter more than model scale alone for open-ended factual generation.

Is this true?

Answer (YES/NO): YES